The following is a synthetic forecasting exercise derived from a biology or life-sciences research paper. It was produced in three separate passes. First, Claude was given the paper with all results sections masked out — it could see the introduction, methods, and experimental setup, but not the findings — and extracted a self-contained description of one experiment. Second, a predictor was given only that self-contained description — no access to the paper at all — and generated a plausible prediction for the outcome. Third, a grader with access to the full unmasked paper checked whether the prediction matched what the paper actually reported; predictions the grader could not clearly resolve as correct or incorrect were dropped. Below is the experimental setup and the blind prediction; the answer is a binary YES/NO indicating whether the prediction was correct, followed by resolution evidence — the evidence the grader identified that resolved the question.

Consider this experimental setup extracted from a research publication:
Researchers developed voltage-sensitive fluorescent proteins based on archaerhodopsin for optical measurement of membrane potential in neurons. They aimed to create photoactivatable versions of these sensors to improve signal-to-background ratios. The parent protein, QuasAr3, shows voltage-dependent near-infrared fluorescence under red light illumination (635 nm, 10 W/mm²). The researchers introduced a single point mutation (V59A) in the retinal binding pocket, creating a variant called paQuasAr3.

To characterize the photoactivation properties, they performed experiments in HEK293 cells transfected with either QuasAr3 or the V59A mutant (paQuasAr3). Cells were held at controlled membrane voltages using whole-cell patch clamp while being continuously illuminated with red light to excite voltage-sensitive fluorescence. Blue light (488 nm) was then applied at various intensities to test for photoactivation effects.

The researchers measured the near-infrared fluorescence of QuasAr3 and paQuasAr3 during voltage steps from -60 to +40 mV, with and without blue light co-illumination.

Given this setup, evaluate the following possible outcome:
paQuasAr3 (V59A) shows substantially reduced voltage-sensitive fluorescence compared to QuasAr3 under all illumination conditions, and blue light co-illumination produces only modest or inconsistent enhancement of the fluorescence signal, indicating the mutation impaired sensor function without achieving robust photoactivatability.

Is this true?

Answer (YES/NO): NO